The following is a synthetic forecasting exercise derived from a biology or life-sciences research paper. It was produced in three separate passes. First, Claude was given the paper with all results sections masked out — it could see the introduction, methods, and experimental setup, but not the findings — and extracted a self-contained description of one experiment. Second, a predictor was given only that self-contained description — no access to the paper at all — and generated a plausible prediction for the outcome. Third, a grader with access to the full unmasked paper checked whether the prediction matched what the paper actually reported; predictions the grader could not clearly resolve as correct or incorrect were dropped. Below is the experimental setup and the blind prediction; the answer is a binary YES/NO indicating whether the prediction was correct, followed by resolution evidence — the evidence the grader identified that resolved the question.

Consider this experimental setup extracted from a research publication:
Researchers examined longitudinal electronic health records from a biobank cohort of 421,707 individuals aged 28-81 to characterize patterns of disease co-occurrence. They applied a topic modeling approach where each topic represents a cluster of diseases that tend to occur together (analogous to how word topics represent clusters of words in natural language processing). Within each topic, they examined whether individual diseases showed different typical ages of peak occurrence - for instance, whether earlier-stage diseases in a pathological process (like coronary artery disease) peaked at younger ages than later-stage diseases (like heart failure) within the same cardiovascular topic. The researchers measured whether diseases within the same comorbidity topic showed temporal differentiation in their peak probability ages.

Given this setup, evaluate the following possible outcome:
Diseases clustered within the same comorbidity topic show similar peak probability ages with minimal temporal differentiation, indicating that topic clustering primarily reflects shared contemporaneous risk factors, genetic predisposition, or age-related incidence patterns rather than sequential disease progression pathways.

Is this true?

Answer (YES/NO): NO